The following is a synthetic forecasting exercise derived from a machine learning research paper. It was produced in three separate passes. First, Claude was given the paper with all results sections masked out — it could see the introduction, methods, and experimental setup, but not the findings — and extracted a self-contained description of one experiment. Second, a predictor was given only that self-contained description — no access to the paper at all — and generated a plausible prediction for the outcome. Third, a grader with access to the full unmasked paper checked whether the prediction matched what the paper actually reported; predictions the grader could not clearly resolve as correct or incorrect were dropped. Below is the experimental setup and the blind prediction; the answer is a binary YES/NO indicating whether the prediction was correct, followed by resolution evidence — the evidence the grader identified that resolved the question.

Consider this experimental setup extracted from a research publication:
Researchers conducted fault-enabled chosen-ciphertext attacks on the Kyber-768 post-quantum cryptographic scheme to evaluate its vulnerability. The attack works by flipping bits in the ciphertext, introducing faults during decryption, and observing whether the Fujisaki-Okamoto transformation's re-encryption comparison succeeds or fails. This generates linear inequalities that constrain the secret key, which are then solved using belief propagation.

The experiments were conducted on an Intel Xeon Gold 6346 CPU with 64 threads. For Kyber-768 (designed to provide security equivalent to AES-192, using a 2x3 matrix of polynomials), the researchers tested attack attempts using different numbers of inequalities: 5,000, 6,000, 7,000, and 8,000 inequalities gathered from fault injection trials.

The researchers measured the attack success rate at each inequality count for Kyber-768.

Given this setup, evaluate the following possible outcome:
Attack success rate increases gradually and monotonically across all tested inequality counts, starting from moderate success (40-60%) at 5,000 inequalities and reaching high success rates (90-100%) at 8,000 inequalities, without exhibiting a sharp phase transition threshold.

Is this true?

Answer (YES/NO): NO